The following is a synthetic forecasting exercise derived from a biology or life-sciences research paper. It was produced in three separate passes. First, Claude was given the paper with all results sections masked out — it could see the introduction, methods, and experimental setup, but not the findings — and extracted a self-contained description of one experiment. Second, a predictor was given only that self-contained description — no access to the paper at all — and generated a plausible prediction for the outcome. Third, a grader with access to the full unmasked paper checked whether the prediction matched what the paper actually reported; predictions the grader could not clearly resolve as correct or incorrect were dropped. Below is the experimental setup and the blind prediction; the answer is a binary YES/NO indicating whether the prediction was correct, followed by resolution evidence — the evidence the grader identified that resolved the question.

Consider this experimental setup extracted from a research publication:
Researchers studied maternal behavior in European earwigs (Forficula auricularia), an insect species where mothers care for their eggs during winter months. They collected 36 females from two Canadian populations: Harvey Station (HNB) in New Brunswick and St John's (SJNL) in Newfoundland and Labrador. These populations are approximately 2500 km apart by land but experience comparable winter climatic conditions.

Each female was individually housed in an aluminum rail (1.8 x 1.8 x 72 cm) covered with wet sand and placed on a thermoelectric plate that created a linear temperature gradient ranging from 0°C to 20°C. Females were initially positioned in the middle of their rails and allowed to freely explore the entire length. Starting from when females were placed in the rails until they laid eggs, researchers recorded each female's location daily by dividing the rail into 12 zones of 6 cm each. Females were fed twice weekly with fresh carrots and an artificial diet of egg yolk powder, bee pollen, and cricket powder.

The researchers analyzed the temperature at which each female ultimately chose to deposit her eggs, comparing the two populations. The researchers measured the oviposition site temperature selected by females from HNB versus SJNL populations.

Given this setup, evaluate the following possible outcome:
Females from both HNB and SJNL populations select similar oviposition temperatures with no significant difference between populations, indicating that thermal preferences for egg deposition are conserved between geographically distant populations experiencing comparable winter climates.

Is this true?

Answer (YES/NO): NO